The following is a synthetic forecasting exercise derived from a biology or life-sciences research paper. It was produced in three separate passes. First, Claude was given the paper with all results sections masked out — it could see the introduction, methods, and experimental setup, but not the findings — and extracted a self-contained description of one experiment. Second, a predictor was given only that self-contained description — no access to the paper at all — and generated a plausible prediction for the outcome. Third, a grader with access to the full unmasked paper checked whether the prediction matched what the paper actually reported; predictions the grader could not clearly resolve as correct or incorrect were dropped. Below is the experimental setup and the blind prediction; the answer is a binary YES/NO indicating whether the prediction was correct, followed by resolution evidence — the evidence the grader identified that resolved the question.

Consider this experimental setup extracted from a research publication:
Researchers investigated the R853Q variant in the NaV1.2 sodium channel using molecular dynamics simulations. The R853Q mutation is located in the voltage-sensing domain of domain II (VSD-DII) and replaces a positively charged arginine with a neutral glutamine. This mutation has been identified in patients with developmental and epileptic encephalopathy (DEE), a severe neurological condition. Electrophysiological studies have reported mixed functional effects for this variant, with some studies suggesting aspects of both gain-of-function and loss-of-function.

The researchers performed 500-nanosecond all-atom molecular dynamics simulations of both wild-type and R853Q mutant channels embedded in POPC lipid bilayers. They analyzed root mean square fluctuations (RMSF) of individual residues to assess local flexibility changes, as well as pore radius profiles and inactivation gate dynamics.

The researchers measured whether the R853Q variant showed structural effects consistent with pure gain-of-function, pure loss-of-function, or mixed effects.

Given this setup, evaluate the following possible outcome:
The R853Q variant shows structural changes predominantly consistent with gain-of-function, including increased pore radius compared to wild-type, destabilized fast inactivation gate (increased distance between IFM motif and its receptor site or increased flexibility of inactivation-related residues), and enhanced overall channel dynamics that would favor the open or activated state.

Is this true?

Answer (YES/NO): NO